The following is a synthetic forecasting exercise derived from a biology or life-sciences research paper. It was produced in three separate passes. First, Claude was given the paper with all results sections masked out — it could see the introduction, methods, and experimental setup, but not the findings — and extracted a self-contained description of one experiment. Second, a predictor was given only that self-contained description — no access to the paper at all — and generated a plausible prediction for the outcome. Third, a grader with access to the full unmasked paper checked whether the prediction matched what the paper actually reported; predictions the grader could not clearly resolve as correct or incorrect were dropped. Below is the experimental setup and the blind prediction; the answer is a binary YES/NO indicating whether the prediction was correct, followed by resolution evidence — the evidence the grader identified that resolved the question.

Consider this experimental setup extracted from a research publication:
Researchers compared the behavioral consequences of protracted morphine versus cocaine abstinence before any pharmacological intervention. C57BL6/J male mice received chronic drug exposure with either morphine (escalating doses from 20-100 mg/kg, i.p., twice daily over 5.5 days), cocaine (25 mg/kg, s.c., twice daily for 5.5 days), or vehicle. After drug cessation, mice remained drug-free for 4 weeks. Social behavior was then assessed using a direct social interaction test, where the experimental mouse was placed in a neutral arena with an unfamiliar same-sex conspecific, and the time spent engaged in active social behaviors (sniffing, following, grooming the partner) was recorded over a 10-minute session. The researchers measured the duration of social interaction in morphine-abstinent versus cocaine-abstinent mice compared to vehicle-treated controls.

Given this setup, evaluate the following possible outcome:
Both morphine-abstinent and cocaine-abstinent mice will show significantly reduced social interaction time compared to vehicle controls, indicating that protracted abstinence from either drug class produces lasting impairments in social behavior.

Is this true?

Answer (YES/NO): NO